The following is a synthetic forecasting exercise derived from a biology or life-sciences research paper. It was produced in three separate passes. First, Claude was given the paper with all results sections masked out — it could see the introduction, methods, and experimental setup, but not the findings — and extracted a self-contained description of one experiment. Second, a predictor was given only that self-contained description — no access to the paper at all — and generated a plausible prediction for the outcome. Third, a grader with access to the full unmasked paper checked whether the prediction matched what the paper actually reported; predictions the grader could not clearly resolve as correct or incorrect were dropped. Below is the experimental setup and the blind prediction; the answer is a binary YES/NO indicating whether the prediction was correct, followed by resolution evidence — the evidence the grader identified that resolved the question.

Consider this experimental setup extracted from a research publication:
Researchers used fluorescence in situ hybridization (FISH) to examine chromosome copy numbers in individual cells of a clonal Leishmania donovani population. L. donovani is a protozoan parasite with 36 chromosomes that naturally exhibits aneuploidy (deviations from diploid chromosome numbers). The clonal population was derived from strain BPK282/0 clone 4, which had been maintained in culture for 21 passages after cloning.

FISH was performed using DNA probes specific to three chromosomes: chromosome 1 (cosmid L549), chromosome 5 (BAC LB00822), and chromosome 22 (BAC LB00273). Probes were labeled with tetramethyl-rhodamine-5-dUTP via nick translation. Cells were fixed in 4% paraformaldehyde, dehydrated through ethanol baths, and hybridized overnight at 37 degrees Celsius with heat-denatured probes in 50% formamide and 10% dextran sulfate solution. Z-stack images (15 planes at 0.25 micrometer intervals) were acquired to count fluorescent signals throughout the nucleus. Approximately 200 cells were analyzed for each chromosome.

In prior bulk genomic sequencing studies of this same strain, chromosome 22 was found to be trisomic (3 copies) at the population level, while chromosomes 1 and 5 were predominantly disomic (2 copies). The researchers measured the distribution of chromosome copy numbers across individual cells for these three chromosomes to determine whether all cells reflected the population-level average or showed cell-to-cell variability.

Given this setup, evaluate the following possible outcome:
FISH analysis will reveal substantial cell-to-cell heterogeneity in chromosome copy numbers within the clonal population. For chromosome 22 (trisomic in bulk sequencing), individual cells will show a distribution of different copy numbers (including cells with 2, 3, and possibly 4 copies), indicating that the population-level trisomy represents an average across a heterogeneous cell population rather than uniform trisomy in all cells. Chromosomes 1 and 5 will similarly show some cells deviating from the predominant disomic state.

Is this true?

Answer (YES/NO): NO